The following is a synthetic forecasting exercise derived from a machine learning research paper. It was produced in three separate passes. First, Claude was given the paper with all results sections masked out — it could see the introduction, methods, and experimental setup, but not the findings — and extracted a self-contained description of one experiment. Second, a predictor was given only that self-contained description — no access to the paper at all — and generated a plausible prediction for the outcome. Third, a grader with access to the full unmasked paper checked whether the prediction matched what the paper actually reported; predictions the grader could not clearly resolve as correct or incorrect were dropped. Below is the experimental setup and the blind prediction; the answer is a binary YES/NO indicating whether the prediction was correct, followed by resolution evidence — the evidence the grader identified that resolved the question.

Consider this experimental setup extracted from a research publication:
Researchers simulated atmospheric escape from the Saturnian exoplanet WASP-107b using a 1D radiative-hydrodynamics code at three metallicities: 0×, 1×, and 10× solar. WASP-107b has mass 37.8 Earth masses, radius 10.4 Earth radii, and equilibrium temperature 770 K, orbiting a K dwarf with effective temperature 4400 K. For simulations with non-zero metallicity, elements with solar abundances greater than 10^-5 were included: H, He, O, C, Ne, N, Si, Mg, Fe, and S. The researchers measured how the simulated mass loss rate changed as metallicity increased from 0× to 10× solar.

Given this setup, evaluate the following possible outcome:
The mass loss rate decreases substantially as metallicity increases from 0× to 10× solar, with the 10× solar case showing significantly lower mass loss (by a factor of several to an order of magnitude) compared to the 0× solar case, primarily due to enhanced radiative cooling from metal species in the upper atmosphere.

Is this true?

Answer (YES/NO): NO